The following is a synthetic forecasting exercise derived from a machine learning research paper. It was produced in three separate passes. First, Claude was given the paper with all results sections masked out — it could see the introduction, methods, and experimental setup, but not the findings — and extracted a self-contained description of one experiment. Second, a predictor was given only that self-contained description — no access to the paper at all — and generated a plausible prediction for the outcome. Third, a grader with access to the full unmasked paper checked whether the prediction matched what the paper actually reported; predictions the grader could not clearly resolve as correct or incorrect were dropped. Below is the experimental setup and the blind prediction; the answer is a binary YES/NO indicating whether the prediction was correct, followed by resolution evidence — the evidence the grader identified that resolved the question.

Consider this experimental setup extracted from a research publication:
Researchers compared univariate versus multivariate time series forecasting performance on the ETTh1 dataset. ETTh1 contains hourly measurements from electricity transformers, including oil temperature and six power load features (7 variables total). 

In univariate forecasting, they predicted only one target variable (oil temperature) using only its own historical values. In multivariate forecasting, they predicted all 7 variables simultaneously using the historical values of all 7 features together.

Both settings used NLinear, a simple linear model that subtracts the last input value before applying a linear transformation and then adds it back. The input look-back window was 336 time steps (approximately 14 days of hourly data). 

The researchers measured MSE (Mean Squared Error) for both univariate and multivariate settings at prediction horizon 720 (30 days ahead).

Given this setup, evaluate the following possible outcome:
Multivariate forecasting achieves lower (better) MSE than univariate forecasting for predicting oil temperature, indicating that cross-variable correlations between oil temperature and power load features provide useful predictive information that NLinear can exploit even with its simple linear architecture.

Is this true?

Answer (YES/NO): NO